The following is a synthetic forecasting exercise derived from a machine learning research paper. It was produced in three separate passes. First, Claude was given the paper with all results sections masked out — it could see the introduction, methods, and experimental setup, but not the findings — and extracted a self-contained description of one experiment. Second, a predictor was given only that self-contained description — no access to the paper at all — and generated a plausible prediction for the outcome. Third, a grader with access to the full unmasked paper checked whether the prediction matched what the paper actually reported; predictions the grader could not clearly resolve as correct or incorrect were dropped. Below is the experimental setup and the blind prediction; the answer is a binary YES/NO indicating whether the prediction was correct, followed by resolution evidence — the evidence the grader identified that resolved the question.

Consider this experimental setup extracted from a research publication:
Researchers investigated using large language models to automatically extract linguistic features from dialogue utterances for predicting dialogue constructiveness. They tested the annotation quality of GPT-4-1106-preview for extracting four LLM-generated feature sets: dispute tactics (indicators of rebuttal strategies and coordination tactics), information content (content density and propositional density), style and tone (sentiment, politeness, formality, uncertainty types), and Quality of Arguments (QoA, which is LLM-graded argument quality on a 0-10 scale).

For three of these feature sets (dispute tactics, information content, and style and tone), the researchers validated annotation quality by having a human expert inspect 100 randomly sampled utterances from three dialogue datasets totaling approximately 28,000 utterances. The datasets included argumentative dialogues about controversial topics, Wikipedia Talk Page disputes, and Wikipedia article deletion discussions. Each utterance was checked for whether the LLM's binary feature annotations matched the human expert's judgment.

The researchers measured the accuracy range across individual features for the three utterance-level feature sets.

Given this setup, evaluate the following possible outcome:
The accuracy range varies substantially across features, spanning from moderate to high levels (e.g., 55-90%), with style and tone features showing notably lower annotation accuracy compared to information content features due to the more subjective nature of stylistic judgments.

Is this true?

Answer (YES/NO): NO